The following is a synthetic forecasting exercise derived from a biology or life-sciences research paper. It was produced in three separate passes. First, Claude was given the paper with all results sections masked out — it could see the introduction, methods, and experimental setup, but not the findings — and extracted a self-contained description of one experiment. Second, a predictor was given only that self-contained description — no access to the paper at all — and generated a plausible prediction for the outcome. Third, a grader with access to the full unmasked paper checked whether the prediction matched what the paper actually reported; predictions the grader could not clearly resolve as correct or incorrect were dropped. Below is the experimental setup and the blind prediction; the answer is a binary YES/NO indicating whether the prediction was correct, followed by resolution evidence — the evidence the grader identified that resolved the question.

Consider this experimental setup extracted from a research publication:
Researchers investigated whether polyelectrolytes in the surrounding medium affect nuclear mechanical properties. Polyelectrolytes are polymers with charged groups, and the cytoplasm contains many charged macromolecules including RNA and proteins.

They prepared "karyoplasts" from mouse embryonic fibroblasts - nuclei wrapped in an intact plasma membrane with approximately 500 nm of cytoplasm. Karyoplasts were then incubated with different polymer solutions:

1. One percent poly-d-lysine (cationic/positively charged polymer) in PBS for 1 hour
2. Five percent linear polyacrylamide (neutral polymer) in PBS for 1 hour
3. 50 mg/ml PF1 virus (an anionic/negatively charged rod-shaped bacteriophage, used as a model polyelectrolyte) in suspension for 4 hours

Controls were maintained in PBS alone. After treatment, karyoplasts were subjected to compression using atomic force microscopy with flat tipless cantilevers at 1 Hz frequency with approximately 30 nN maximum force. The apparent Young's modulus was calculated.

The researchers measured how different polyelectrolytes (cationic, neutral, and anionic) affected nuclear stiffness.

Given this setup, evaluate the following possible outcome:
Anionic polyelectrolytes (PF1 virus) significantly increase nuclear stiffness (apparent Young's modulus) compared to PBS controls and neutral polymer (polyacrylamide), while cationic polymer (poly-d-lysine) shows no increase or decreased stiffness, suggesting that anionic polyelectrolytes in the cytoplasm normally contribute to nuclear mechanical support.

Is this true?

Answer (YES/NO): NO